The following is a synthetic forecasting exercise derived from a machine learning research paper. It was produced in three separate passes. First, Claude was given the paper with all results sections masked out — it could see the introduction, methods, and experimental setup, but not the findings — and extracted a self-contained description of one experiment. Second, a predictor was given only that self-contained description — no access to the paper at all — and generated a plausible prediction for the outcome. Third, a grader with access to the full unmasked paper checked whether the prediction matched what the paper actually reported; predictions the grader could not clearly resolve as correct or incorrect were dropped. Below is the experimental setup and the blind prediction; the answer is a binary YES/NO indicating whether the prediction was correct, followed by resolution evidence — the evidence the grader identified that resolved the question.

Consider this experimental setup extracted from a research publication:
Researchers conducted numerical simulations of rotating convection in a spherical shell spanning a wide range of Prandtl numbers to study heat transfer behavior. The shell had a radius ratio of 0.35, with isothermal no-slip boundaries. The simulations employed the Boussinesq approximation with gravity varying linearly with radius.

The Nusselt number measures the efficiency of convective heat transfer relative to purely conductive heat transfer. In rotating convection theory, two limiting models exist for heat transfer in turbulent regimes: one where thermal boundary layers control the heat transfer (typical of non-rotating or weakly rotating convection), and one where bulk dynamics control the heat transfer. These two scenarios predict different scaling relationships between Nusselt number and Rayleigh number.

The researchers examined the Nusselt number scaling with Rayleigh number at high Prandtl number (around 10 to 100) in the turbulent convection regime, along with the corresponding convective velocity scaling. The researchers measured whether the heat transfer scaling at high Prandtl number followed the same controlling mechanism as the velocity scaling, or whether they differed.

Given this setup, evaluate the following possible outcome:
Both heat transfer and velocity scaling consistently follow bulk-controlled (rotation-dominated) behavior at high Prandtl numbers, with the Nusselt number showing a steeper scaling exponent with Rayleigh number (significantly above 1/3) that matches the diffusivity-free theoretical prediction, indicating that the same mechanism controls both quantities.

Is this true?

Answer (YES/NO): NO